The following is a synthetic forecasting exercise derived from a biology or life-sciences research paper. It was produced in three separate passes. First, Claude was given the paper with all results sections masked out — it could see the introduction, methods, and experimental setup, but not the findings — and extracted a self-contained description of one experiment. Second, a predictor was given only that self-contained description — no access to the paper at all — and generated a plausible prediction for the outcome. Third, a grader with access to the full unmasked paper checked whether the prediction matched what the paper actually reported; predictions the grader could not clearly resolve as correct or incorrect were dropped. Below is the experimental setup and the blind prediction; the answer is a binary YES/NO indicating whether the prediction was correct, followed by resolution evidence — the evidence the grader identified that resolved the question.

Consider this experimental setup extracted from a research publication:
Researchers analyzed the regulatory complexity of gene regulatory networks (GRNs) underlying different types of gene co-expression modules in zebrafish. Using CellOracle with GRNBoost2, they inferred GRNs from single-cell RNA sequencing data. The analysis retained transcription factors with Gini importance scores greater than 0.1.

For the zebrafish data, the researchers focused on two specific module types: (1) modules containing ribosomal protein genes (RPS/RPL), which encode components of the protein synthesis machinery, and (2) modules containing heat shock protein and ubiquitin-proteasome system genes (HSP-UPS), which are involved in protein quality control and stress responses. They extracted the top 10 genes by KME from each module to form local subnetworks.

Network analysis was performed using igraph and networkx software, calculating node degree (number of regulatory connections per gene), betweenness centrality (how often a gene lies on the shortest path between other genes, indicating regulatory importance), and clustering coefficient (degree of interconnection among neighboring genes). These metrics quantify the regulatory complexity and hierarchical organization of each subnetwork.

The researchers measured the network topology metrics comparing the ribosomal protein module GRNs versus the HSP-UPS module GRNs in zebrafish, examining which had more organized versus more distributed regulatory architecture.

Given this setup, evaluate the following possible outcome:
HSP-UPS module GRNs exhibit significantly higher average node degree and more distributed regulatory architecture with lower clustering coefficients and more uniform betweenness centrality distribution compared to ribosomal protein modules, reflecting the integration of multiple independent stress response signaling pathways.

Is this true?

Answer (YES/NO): NO